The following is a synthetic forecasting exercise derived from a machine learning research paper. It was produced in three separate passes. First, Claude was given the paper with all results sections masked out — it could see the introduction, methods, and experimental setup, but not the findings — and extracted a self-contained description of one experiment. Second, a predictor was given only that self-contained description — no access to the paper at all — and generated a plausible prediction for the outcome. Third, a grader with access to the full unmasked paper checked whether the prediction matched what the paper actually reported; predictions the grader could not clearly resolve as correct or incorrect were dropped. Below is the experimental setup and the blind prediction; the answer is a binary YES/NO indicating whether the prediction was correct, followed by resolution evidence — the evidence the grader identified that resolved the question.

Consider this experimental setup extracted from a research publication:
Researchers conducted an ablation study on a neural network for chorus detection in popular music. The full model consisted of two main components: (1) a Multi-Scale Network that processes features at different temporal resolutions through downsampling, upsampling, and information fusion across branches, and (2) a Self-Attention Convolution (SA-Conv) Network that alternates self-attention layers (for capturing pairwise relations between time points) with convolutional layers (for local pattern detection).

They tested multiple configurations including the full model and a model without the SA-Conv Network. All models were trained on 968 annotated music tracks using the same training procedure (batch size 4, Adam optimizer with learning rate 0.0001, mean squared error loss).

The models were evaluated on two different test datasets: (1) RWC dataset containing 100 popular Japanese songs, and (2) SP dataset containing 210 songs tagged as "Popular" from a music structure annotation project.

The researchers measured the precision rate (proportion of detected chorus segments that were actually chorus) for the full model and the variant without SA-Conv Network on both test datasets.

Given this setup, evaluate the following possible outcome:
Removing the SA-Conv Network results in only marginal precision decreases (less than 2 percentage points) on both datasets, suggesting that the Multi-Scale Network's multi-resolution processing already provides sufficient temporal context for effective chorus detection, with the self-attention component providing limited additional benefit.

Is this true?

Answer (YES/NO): NO